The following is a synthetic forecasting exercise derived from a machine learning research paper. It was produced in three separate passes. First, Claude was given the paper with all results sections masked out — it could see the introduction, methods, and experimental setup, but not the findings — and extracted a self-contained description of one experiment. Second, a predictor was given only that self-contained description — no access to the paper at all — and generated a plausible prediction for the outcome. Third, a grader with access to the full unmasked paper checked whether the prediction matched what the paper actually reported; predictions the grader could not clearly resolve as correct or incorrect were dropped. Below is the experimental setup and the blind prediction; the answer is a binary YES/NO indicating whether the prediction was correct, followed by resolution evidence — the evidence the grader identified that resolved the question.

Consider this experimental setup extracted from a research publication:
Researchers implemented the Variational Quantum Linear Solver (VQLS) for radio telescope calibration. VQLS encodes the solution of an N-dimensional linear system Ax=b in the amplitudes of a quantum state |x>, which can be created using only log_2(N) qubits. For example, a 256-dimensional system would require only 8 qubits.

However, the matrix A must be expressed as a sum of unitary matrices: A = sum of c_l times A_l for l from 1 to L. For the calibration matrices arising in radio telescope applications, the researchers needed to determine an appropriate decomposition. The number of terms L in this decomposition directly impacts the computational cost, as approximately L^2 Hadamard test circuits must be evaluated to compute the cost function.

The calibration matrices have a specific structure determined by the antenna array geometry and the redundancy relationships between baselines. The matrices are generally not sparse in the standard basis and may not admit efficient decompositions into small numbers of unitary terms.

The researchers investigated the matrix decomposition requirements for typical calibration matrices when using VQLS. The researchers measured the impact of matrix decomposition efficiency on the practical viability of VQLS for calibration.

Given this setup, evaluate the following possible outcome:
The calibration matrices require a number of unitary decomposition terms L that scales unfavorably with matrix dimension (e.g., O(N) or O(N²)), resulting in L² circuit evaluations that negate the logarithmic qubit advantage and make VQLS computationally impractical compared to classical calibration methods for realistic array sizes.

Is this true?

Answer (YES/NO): YES